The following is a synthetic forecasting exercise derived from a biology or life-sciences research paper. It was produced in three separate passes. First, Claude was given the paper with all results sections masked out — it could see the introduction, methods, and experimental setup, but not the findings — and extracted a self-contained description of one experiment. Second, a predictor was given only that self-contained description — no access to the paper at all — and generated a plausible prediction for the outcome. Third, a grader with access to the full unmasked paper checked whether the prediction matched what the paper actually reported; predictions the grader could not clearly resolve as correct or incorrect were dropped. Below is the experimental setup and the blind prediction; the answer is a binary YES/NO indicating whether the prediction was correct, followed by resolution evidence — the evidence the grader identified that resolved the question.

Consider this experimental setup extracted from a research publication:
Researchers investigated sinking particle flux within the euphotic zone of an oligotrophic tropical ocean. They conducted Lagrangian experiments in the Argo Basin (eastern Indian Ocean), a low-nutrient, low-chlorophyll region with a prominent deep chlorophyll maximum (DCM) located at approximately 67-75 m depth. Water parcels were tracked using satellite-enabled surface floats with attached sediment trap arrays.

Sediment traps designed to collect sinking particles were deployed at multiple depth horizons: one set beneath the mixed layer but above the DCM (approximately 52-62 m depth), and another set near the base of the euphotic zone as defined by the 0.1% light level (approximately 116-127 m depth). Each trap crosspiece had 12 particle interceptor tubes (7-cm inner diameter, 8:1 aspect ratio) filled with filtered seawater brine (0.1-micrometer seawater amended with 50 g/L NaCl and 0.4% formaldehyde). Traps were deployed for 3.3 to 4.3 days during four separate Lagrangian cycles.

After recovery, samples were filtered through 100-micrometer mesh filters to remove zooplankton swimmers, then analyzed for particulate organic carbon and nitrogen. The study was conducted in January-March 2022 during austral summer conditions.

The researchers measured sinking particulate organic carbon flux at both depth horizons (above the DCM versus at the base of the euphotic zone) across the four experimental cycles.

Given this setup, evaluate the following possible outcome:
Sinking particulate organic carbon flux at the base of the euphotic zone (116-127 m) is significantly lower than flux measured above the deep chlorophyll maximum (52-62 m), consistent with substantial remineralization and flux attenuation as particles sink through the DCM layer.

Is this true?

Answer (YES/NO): NO